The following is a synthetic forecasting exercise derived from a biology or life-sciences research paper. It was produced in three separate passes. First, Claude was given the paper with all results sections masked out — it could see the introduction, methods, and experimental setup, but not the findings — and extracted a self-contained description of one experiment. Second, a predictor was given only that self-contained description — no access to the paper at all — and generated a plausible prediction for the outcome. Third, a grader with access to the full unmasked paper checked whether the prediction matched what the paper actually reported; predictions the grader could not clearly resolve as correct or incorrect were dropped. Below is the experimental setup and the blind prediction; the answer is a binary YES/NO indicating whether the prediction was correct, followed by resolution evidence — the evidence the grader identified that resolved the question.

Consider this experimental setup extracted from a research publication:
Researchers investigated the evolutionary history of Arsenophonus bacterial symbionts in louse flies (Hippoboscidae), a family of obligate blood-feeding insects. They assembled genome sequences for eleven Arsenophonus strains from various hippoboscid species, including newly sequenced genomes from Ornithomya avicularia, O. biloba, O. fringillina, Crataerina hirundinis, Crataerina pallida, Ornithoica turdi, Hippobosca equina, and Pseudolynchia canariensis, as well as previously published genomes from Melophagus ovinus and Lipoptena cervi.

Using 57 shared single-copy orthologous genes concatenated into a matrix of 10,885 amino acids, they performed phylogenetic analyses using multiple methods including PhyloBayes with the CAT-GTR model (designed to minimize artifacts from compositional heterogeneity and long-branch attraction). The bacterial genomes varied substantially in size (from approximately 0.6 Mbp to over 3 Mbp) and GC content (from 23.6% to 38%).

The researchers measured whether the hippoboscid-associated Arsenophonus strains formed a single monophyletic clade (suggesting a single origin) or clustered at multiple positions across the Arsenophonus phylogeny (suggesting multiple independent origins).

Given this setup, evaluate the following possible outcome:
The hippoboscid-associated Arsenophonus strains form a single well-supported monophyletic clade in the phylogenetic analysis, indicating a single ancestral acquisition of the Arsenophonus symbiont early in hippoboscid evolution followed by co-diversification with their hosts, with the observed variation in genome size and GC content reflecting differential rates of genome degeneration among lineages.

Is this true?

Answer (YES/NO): NO